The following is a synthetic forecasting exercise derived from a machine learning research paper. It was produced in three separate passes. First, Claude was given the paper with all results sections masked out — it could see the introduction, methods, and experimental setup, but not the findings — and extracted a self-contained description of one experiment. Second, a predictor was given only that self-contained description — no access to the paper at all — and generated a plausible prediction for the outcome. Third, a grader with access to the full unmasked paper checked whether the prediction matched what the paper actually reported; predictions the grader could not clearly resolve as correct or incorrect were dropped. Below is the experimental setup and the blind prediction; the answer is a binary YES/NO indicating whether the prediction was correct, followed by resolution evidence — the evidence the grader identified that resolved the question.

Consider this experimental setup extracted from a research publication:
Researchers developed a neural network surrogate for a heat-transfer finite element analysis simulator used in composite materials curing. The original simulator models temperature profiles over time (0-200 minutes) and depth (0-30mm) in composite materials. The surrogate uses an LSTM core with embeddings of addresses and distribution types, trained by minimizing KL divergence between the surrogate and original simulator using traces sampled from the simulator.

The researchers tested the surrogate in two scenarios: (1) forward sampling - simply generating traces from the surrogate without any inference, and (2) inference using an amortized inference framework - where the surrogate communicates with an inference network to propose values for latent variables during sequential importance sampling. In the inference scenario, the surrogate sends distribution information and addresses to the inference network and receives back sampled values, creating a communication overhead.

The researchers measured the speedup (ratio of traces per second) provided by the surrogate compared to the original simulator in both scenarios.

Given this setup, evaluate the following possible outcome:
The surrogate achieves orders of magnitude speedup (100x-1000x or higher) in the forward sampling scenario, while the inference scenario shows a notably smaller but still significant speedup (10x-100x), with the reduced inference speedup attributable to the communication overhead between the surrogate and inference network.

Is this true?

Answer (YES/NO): NO